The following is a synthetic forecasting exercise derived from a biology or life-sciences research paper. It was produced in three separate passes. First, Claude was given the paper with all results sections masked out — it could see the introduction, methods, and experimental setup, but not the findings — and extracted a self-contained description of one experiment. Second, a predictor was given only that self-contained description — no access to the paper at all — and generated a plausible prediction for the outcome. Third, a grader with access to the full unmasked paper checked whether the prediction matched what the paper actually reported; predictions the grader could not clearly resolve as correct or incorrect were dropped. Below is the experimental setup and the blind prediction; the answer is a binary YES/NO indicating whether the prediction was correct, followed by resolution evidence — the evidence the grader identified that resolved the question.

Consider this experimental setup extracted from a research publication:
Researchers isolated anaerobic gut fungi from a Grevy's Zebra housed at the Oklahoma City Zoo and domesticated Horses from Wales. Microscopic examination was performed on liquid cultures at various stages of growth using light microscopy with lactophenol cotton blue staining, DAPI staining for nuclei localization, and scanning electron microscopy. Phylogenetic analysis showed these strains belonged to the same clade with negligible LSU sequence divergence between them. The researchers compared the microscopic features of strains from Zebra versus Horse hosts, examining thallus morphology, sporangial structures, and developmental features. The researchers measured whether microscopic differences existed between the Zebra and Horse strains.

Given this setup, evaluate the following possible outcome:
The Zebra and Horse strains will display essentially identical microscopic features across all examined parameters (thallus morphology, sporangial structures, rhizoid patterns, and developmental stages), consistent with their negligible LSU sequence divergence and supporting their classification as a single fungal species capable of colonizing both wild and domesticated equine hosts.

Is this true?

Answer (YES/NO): NO